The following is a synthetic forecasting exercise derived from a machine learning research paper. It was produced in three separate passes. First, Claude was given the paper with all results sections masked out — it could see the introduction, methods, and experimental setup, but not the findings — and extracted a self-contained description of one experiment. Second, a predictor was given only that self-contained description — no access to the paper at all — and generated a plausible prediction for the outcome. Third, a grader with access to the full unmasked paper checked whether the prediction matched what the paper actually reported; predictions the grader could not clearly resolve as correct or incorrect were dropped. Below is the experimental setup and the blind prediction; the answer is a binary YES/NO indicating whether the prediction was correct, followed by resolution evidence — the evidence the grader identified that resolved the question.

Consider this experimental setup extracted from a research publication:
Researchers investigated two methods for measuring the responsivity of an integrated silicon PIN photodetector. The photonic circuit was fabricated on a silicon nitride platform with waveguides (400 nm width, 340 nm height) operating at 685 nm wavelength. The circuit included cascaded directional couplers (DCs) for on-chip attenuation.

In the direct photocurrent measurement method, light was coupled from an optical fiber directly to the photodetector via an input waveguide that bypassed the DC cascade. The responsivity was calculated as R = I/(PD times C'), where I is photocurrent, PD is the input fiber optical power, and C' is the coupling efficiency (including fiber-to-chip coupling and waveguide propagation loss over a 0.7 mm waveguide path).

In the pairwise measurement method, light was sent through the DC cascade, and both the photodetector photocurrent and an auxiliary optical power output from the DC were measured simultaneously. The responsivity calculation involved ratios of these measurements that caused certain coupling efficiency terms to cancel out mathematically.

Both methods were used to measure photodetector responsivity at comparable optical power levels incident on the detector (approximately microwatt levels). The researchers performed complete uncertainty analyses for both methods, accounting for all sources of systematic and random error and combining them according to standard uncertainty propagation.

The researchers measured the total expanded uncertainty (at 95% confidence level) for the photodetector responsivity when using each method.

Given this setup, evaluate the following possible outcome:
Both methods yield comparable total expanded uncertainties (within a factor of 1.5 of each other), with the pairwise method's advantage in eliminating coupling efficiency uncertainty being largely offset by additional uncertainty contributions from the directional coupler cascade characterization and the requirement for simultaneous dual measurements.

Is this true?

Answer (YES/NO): YES